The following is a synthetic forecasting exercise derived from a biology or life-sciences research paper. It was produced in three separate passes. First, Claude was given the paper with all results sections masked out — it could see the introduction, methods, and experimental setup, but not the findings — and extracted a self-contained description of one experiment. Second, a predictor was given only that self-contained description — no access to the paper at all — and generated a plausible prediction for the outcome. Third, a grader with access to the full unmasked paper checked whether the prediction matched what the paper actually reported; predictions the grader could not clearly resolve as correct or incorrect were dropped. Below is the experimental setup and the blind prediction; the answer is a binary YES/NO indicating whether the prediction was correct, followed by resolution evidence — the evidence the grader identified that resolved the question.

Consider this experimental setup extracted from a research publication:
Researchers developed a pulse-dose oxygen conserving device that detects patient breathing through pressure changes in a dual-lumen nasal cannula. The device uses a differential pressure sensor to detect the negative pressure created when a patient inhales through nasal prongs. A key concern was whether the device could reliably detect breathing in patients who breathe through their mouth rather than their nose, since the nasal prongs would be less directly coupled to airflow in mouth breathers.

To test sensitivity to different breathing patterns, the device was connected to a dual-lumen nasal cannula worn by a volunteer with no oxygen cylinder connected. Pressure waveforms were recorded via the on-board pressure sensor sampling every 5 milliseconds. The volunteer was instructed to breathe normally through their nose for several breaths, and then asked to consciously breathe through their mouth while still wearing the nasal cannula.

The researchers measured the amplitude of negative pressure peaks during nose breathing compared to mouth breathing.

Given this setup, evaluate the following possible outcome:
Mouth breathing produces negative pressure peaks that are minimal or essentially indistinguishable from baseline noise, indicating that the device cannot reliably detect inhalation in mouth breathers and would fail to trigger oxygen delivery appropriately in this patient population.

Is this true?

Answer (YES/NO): NO